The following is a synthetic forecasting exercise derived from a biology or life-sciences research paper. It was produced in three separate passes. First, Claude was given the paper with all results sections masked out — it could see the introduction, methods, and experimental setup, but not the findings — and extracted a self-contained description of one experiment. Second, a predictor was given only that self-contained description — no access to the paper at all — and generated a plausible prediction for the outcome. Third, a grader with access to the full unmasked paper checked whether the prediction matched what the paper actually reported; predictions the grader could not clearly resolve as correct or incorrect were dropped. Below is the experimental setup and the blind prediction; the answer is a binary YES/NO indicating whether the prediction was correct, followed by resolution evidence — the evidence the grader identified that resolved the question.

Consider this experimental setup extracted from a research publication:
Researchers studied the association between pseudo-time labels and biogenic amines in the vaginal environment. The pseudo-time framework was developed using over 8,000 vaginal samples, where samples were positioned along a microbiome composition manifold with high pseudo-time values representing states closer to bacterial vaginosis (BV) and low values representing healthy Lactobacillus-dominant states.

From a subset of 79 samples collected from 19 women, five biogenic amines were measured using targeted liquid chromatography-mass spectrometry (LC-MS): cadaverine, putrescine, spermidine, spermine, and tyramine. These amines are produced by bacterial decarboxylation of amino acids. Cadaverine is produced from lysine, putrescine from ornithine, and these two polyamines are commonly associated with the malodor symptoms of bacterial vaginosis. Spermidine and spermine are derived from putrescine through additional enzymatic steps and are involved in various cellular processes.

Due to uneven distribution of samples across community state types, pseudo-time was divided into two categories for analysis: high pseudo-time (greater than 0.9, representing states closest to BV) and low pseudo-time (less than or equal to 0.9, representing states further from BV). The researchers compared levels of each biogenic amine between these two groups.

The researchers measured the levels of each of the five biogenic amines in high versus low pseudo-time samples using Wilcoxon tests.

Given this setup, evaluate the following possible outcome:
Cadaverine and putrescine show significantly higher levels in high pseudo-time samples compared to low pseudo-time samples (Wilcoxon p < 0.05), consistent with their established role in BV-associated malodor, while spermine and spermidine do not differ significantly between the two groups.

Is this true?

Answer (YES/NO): NO